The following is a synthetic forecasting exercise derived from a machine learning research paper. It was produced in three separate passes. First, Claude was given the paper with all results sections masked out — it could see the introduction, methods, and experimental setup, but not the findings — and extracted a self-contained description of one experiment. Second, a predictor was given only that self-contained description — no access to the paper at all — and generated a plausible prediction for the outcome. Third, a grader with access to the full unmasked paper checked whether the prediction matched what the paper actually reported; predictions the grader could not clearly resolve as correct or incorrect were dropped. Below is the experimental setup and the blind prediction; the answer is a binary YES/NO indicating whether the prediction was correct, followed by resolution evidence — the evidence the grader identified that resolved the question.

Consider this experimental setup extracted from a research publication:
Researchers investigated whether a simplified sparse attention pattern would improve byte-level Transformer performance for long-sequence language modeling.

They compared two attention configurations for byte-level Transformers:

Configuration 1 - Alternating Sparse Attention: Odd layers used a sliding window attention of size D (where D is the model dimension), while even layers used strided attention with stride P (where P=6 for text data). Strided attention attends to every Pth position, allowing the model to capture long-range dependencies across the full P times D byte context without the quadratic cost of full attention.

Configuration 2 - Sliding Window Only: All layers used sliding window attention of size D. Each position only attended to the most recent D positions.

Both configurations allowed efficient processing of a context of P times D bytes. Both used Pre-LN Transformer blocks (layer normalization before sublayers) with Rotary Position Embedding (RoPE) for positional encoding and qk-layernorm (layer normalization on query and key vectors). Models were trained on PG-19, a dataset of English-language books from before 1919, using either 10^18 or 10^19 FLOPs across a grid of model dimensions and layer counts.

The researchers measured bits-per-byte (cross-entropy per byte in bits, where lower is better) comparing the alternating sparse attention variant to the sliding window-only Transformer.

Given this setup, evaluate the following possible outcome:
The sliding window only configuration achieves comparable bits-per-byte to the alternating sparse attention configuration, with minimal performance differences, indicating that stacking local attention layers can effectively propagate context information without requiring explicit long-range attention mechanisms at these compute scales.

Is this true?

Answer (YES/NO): NO